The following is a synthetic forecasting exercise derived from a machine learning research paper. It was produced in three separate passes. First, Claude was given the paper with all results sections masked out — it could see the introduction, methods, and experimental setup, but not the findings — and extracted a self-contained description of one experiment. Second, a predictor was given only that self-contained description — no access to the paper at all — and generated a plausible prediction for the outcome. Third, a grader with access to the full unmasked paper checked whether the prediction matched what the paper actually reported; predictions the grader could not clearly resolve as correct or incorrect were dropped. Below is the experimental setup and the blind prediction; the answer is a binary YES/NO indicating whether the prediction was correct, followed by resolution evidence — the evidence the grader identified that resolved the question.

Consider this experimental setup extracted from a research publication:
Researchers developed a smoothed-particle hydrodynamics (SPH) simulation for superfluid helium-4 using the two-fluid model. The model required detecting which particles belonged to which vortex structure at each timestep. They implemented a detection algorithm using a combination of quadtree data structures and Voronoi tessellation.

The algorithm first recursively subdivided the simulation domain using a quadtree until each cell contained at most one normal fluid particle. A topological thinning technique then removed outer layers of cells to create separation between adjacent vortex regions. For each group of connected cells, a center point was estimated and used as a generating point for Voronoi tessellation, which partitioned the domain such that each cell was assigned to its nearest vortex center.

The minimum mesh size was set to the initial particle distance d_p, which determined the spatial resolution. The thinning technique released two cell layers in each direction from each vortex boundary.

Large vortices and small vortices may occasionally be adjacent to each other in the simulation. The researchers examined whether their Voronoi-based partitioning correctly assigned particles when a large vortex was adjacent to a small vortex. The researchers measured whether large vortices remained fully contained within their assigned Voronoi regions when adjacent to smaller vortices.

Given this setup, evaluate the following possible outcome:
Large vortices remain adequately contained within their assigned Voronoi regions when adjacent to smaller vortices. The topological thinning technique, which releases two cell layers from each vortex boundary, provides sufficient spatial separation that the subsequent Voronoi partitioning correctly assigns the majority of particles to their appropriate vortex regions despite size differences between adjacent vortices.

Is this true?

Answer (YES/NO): NO